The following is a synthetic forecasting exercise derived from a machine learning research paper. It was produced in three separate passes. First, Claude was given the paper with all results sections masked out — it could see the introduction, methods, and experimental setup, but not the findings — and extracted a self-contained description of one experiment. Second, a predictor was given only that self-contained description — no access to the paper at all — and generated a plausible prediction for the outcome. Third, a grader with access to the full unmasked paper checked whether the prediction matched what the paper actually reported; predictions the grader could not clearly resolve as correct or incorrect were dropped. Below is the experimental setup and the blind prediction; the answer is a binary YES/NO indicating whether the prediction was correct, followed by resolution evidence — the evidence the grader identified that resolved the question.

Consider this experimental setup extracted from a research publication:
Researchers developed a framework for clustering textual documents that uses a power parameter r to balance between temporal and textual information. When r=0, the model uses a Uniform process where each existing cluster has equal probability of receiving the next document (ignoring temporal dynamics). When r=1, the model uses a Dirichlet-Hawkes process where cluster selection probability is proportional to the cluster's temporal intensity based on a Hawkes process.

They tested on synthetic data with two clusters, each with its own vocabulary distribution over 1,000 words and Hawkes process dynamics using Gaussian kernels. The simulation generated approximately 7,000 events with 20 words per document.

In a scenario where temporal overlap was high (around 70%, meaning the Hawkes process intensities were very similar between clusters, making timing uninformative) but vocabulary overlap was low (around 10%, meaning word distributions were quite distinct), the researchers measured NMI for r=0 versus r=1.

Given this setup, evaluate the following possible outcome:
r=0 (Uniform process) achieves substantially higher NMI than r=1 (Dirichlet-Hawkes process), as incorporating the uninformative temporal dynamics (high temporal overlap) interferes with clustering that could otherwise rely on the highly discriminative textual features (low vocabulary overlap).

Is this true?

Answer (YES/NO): NO